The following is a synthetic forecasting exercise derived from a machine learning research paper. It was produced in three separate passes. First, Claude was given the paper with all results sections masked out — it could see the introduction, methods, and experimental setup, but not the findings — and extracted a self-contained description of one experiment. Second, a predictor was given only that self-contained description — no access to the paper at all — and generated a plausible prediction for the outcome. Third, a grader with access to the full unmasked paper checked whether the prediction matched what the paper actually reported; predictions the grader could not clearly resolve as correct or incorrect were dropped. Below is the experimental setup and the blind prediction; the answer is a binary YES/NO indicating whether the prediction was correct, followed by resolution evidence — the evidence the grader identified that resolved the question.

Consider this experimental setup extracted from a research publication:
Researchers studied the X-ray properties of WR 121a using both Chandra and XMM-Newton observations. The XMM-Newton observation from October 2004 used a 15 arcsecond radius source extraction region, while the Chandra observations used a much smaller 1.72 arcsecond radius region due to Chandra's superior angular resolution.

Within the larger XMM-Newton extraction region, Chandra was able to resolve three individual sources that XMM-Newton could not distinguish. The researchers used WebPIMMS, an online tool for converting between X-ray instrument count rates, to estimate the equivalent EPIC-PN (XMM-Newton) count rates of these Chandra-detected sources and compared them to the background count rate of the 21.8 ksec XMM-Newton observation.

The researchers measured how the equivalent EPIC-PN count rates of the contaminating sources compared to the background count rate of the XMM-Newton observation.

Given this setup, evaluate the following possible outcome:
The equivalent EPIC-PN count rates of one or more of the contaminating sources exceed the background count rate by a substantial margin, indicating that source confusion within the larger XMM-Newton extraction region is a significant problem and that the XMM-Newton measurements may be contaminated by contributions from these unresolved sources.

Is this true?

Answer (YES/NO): NO